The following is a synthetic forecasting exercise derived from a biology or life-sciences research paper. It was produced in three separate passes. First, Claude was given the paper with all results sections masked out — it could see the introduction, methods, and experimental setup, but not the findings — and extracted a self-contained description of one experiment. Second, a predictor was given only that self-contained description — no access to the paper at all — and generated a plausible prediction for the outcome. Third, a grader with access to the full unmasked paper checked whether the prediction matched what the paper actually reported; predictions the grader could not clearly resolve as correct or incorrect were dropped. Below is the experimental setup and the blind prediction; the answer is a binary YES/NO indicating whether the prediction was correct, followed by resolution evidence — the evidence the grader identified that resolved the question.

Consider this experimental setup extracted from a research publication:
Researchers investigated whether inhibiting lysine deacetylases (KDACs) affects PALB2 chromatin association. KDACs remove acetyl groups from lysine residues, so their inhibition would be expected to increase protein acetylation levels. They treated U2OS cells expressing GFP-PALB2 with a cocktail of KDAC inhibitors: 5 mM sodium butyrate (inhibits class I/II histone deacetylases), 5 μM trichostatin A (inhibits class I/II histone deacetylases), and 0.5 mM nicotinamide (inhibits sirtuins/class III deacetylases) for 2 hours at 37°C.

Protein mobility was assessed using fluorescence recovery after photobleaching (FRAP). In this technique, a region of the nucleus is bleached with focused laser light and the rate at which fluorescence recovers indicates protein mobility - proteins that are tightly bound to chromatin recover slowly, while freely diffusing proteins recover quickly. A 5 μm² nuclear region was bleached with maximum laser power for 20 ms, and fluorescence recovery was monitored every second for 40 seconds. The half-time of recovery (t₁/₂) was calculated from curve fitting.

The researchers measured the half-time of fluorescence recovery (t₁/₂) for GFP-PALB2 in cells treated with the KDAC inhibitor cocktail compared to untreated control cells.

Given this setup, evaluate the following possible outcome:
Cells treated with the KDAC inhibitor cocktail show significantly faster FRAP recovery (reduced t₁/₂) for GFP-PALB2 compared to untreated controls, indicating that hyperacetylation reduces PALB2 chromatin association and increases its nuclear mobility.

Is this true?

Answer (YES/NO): NO